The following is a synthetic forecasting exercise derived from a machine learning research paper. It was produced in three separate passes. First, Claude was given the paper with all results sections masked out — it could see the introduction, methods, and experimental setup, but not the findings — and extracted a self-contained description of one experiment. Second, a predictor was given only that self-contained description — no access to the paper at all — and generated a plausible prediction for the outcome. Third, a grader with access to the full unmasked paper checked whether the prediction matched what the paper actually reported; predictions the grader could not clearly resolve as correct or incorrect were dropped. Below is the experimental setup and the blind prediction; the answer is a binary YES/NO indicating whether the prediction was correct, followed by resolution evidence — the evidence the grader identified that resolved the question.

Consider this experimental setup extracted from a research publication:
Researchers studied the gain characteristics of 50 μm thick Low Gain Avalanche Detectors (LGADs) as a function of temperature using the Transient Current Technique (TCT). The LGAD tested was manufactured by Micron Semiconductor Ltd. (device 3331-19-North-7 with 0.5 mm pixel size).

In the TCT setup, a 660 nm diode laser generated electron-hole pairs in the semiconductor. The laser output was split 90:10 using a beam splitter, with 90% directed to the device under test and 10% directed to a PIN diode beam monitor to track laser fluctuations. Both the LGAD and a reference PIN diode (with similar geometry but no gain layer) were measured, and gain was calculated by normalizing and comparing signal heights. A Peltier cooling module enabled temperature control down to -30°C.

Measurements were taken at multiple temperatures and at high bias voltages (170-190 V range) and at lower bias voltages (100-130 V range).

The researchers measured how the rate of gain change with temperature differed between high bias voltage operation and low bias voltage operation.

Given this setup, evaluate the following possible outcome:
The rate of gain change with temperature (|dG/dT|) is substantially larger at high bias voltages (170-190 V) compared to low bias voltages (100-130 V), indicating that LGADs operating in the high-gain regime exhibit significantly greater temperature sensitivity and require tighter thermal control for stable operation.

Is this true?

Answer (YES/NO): YES